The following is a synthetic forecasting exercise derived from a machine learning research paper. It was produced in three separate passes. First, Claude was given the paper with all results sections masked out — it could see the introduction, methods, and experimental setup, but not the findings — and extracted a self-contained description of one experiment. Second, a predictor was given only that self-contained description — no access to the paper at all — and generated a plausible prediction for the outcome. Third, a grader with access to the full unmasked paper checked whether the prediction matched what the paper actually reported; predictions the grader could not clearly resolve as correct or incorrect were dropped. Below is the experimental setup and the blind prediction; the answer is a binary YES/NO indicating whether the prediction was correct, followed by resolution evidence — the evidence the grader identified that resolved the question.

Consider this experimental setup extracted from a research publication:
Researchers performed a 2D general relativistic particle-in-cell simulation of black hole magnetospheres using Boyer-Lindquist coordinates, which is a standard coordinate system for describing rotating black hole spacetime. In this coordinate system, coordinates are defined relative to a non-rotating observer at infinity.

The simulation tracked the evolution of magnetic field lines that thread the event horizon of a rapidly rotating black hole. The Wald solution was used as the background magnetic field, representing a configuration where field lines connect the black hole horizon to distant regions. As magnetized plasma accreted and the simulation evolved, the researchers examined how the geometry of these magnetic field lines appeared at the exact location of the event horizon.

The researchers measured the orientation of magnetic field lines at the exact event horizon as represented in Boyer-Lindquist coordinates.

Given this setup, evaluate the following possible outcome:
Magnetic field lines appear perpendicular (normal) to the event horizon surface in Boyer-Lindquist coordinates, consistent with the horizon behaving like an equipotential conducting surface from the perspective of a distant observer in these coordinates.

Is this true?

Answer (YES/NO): NO